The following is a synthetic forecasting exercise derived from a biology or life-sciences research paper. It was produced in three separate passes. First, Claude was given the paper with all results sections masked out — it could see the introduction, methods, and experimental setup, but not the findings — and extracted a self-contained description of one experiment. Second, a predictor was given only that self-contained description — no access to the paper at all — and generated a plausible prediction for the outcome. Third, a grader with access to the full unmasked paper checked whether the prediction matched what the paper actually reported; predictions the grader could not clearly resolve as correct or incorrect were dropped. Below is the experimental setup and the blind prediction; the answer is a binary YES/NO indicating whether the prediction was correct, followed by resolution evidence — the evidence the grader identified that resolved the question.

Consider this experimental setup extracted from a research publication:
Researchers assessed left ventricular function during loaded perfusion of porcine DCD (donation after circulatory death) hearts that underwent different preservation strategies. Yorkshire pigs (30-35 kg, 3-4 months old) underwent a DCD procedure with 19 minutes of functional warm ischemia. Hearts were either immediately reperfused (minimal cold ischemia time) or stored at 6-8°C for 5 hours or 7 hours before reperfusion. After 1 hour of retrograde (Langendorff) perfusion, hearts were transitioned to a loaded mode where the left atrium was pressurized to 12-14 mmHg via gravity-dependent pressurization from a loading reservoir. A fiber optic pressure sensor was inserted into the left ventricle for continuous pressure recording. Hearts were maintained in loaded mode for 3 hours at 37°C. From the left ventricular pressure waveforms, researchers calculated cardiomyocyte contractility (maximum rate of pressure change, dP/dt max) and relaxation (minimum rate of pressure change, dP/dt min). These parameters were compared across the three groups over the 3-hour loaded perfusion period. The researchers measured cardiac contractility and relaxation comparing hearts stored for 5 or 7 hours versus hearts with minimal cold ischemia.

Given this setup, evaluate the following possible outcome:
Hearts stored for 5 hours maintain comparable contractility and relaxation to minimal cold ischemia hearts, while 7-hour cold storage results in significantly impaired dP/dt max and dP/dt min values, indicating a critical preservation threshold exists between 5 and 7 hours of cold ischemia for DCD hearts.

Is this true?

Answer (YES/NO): NO